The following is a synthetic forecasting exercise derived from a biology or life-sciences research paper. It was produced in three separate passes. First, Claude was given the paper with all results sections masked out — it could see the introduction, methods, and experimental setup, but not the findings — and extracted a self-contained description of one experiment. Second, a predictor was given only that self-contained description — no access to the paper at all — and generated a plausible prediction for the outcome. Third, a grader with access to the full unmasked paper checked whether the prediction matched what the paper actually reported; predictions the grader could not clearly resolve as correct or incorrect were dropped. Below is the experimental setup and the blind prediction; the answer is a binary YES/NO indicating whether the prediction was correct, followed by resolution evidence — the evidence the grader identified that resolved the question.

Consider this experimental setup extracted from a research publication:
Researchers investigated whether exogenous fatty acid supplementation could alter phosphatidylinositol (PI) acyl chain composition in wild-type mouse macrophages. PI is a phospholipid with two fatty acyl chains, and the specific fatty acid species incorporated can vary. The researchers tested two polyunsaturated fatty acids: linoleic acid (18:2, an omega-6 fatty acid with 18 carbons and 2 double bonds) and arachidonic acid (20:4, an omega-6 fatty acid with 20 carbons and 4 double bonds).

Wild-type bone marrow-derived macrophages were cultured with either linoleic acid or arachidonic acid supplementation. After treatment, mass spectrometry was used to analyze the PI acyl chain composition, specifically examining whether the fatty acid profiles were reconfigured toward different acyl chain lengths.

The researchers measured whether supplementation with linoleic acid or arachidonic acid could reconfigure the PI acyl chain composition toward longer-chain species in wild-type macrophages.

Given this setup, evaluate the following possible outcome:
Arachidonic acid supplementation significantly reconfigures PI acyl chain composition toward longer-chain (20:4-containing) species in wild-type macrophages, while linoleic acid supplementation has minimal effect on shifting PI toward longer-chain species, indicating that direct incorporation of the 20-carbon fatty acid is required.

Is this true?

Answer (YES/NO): NO